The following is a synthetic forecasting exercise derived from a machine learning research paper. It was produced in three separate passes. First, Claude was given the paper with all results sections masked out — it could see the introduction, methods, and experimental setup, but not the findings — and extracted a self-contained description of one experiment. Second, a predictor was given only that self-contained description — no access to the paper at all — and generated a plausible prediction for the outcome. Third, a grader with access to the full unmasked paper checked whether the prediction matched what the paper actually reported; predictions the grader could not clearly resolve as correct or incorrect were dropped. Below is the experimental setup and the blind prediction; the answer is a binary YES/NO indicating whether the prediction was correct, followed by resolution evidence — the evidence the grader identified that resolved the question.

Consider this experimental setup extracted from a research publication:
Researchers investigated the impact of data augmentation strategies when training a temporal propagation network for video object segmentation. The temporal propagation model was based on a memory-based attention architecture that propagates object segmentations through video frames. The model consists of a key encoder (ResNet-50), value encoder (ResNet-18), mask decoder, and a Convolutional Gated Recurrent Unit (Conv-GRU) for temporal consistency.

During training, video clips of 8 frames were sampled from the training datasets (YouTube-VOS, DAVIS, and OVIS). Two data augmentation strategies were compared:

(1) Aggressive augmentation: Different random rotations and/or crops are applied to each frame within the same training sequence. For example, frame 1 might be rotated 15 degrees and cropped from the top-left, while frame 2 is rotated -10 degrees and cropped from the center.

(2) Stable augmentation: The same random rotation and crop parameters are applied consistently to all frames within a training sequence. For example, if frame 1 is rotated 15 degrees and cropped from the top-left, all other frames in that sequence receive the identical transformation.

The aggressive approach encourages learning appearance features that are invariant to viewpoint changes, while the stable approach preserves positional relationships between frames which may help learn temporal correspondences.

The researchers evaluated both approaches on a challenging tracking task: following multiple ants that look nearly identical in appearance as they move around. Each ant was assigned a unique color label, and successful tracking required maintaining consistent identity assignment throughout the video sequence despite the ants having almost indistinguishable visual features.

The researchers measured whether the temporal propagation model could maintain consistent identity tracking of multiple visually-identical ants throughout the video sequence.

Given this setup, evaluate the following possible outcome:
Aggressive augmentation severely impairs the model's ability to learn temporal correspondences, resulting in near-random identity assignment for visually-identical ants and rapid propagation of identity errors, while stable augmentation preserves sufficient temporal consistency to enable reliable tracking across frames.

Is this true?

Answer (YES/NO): NO